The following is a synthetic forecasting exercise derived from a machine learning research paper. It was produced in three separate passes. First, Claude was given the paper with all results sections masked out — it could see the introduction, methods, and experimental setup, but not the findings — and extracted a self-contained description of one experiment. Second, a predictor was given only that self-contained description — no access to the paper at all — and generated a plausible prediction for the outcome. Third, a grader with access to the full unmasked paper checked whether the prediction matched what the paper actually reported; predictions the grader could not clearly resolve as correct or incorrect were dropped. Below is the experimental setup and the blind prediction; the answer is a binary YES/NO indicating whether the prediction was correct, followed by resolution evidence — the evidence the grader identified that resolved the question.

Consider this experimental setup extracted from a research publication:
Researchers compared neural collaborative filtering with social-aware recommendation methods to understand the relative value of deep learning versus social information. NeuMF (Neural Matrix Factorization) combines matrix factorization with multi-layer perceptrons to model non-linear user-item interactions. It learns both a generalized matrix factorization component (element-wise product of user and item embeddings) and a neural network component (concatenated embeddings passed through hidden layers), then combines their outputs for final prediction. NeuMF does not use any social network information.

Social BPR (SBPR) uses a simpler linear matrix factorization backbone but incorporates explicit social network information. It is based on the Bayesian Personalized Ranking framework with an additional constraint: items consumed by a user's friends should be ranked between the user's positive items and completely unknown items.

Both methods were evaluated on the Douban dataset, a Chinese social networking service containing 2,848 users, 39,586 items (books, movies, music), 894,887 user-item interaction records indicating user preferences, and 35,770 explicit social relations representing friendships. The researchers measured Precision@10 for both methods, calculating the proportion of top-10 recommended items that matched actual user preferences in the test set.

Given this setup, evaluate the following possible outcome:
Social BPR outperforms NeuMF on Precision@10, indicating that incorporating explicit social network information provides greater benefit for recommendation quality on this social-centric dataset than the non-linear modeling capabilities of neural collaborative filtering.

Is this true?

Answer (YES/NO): NO